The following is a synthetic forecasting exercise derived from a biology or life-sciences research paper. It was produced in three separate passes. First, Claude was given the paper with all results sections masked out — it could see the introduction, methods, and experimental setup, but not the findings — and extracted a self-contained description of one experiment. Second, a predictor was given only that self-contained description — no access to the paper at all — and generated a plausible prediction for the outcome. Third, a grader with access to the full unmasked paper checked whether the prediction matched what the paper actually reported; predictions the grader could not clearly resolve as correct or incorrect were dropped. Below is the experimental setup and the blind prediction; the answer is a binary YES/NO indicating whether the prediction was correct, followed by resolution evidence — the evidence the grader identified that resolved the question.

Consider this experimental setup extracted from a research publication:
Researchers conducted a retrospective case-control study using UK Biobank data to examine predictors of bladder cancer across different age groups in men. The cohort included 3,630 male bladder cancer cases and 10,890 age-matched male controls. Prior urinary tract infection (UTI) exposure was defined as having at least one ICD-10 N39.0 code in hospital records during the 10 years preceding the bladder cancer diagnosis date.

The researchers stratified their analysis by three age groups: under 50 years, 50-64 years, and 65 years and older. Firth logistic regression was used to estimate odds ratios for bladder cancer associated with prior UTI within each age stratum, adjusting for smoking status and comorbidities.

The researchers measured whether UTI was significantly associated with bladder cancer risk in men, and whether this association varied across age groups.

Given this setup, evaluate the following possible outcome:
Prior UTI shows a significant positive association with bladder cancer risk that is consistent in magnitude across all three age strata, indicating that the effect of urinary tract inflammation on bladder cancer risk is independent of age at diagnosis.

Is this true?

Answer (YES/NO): NO